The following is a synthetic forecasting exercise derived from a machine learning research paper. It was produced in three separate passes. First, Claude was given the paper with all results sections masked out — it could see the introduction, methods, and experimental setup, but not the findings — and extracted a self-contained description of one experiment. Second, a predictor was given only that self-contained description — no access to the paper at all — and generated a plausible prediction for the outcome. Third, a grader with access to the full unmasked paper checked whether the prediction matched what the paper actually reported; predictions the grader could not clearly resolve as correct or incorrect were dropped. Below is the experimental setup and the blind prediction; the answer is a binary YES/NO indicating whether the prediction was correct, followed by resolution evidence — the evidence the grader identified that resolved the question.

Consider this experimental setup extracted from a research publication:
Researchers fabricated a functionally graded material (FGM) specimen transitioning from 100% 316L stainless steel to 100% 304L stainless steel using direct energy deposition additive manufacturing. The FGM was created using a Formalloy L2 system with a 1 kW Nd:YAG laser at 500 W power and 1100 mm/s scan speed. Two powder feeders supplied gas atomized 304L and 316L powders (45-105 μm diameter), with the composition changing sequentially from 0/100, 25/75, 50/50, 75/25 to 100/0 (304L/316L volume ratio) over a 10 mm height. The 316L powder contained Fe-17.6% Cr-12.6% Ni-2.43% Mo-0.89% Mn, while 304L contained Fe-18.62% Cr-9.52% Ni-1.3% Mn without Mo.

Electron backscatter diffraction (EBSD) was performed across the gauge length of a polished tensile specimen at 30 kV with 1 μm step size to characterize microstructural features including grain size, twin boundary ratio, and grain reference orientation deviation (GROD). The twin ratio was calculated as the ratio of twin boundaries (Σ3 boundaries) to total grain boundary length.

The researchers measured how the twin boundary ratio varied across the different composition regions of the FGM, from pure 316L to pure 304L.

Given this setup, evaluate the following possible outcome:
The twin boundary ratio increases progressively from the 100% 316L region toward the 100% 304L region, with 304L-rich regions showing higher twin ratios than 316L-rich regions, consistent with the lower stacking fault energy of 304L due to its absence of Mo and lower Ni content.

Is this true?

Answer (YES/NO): NO